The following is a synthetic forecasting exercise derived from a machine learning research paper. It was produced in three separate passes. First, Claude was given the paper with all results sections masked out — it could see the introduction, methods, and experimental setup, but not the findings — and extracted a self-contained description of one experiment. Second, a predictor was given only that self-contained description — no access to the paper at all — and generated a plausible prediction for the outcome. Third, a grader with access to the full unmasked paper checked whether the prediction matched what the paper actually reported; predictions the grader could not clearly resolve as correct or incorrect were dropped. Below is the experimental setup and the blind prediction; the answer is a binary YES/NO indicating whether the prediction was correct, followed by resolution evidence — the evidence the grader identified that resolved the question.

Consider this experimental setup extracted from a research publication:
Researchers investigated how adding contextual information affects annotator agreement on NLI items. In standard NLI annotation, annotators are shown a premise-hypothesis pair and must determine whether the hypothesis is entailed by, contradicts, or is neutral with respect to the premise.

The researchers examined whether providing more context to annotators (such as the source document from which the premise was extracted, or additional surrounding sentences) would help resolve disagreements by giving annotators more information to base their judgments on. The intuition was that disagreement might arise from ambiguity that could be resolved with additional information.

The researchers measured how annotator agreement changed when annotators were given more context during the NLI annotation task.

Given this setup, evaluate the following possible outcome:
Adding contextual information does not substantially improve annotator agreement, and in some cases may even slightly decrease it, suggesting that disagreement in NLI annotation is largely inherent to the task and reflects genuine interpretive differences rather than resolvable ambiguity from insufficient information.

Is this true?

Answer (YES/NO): YES